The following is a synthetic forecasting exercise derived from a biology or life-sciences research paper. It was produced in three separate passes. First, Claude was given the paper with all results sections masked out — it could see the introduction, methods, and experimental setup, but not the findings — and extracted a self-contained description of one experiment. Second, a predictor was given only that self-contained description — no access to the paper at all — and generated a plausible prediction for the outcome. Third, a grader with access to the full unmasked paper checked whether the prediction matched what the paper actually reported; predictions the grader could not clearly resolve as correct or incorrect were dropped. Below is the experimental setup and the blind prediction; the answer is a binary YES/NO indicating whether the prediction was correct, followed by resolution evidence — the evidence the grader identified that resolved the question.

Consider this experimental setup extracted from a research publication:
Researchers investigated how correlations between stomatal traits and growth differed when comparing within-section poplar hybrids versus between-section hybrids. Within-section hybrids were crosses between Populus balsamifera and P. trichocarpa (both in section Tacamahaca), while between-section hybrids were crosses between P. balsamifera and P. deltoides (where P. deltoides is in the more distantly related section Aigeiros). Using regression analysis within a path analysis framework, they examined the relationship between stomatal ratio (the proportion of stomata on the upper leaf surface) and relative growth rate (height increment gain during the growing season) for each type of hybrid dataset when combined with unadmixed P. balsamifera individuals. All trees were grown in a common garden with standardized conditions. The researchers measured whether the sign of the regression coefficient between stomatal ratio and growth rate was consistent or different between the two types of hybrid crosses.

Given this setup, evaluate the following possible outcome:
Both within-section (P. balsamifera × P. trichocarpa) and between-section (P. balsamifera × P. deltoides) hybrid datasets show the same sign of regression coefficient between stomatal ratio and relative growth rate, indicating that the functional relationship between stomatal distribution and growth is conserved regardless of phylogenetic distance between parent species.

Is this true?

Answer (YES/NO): YES